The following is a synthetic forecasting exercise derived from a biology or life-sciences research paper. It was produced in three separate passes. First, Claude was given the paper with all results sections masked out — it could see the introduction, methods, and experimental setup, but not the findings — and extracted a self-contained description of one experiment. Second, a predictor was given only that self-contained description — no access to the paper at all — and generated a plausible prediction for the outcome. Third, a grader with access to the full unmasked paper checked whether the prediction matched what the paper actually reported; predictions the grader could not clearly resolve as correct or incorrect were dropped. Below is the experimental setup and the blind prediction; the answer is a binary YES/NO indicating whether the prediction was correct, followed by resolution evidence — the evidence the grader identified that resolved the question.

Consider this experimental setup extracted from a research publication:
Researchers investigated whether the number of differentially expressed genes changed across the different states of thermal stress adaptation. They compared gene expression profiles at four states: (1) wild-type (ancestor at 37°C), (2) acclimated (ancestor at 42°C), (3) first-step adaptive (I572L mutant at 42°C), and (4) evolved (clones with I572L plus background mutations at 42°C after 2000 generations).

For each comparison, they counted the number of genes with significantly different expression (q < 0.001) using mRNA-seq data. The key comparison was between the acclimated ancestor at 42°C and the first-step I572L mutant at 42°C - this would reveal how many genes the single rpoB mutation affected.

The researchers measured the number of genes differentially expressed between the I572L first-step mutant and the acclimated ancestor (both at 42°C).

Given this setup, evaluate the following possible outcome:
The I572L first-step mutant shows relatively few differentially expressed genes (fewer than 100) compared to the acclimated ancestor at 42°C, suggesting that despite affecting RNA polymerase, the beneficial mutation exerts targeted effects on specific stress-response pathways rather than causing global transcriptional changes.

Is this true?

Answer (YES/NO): NO